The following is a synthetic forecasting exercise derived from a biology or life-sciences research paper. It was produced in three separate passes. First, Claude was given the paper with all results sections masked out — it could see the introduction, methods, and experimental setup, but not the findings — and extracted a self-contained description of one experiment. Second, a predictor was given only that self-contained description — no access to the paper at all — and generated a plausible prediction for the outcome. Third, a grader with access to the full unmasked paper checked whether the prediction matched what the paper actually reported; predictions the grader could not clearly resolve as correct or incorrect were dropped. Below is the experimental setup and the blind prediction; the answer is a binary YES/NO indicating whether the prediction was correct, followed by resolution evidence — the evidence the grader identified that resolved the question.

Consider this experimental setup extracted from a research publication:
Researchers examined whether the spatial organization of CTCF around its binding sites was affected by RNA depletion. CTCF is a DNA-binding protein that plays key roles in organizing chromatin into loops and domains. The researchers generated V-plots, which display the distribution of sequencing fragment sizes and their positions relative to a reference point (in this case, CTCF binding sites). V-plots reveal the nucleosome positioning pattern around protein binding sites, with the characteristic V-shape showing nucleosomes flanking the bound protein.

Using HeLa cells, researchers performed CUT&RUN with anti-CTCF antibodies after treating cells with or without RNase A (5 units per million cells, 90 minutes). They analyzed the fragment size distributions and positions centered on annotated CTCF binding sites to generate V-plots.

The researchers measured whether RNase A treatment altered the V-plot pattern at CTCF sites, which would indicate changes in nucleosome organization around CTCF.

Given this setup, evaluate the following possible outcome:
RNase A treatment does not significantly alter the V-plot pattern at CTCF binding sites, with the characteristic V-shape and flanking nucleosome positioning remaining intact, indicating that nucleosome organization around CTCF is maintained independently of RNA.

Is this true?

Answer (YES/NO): NO